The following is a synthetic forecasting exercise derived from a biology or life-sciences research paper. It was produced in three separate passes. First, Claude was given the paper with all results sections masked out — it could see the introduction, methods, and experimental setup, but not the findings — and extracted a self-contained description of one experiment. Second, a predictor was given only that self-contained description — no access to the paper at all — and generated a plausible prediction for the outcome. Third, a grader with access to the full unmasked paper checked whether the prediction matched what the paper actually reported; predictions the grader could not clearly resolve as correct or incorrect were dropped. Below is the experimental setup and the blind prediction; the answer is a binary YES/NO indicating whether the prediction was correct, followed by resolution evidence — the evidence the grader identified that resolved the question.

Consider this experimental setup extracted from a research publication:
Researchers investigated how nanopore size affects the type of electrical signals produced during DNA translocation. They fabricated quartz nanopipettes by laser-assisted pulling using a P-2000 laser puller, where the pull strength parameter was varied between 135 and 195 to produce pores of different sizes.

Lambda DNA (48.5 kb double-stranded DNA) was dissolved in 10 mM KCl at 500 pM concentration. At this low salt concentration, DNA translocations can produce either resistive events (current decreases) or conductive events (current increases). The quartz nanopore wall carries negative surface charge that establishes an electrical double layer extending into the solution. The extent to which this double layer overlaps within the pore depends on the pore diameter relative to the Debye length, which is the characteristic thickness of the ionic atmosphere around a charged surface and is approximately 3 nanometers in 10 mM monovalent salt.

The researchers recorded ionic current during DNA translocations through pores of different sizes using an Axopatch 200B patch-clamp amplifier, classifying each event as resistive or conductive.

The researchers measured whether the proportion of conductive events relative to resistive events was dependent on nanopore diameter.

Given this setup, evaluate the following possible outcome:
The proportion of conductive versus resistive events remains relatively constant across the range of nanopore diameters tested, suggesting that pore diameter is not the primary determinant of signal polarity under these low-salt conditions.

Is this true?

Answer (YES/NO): YES